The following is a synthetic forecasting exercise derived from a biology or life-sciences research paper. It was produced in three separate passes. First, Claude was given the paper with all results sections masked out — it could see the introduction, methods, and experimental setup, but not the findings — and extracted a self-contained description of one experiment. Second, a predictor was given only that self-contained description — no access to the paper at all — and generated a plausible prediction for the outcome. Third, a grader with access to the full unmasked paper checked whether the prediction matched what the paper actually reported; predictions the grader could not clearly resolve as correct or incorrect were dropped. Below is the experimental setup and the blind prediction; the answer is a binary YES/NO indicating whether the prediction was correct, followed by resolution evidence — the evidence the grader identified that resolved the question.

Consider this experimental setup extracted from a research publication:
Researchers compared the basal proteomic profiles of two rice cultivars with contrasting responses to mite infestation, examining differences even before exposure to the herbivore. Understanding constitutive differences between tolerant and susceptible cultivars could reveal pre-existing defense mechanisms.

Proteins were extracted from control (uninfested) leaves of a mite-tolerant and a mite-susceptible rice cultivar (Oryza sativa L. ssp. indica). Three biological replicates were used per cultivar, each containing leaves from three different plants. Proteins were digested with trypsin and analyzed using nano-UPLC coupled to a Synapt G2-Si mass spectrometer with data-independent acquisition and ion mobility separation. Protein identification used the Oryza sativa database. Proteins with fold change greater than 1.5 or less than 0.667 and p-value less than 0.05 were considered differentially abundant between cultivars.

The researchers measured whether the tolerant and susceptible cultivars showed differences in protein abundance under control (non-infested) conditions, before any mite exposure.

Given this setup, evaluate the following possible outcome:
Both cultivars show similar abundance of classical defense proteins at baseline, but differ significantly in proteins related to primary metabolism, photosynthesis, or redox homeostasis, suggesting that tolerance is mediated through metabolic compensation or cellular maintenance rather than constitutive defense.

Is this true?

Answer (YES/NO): NO